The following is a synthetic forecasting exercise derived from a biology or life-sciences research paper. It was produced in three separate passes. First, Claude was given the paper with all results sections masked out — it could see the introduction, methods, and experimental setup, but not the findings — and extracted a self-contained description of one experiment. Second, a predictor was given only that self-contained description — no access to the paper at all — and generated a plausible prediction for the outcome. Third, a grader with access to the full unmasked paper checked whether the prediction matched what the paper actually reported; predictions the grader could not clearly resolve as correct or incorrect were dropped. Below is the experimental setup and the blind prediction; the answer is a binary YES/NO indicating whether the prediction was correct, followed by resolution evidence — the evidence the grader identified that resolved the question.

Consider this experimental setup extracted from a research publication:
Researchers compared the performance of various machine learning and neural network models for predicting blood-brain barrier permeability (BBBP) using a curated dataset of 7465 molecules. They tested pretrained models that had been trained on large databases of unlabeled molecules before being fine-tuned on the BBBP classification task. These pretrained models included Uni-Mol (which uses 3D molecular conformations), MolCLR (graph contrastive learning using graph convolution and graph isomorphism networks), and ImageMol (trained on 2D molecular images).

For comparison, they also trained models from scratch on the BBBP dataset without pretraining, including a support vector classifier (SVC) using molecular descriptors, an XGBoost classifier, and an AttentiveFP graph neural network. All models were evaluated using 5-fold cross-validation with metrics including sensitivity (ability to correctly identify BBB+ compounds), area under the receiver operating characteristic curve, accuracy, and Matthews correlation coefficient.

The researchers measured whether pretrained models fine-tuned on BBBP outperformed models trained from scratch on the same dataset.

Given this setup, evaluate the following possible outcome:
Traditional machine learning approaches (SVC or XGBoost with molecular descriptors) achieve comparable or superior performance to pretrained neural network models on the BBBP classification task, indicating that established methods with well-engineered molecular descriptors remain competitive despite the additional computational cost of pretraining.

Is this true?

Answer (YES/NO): YES